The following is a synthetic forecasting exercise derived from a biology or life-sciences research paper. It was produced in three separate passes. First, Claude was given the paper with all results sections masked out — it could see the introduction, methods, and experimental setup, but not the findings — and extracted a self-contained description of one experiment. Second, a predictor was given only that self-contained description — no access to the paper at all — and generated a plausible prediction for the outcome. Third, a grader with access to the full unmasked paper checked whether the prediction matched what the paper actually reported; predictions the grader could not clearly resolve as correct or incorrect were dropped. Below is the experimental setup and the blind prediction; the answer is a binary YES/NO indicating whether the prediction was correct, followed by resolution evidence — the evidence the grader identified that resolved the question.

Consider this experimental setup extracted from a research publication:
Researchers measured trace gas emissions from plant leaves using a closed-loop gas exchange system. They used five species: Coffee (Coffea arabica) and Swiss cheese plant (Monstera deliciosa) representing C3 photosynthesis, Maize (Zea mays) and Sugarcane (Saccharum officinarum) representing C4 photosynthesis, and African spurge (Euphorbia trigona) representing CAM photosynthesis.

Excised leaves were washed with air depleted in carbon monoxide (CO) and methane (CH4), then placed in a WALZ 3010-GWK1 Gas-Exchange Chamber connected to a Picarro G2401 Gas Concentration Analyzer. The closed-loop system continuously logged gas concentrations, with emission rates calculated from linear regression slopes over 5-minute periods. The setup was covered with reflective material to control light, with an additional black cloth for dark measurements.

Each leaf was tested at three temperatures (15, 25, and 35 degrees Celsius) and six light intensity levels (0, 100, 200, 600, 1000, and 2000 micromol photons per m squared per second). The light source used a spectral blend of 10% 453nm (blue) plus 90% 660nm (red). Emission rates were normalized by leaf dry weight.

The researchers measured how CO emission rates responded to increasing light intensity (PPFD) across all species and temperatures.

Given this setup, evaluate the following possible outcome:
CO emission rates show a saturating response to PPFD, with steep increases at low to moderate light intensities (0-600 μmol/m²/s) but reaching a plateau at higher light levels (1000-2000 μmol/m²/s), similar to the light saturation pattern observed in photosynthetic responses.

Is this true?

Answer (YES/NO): NO